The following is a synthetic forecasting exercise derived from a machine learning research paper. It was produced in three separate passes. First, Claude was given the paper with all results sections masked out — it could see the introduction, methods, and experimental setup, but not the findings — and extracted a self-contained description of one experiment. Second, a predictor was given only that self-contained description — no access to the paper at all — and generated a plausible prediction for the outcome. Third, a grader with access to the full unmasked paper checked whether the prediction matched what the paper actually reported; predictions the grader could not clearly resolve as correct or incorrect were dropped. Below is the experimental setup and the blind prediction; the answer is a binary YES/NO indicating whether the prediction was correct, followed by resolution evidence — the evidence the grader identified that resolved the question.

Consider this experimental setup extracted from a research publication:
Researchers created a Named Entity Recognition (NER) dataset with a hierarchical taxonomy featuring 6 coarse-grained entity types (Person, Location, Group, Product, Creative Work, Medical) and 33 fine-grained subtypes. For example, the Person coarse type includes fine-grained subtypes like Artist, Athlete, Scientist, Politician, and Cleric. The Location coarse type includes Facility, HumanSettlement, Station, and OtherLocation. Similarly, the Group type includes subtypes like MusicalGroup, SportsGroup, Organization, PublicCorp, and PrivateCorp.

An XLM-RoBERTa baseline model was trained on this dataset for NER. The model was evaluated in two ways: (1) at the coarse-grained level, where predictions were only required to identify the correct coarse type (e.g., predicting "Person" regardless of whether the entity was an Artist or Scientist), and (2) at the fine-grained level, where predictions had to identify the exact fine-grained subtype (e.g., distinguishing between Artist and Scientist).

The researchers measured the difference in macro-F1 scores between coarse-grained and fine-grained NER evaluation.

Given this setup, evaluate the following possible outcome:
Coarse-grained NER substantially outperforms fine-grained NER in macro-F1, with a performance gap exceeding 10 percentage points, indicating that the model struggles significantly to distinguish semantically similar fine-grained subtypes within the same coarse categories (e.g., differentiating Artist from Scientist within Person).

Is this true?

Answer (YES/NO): YES